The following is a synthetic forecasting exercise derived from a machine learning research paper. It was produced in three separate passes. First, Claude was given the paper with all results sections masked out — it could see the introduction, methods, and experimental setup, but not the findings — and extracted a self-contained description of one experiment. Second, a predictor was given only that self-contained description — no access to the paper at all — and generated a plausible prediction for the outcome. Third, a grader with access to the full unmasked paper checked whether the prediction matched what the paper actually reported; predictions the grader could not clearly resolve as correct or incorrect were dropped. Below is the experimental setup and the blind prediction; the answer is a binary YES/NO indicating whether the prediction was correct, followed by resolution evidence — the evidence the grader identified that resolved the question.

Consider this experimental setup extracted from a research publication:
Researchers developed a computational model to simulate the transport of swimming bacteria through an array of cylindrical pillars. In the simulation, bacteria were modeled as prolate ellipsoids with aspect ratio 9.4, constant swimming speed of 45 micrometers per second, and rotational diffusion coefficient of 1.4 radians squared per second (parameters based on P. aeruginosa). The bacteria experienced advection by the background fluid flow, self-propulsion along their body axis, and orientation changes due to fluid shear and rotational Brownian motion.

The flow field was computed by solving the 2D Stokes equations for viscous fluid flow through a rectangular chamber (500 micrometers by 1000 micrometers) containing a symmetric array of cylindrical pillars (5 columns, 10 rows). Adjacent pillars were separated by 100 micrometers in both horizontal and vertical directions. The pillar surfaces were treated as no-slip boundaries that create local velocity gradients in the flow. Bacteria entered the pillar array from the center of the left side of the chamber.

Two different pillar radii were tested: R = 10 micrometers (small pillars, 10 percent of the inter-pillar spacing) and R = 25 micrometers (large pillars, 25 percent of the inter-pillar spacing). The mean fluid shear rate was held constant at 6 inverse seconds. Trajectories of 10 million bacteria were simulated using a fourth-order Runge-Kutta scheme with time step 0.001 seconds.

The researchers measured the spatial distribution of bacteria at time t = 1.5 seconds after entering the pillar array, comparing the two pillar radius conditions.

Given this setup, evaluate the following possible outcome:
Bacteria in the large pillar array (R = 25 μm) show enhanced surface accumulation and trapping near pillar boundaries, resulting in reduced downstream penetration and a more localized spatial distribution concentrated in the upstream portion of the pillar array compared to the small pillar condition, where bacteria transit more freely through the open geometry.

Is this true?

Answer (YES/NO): NO